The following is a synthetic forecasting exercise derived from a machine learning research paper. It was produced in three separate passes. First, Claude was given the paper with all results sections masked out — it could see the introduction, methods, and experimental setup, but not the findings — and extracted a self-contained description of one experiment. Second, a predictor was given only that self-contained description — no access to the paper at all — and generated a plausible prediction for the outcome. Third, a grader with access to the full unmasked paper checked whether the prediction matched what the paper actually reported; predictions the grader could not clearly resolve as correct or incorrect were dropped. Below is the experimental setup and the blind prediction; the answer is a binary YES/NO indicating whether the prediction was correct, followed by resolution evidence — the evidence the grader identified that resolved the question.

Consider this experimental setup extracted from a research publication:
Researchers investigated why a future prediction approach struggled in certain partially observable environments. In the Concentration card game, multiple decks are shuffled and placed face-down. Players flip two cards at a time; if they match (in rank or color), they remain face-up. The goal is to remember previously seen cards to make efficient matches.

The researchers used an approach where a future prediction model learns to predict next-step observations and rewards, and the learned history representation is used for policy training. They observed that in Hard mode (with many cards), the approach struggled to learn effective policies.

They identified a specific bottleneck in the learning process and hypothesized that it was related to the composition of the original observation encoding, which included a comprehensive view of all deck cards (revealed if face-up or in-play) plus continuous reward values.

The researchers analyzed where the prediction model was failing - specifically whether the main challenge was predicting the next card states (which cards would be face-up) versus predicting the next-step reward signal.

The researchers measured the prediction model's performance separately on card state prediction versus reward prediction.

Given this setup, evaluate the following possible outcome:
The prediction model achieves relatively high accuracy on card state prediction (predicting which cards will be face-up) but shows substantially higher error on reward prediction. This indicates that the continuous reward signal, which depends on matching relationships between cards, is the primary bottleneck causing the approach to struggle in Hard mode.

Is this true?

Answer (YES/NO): YES